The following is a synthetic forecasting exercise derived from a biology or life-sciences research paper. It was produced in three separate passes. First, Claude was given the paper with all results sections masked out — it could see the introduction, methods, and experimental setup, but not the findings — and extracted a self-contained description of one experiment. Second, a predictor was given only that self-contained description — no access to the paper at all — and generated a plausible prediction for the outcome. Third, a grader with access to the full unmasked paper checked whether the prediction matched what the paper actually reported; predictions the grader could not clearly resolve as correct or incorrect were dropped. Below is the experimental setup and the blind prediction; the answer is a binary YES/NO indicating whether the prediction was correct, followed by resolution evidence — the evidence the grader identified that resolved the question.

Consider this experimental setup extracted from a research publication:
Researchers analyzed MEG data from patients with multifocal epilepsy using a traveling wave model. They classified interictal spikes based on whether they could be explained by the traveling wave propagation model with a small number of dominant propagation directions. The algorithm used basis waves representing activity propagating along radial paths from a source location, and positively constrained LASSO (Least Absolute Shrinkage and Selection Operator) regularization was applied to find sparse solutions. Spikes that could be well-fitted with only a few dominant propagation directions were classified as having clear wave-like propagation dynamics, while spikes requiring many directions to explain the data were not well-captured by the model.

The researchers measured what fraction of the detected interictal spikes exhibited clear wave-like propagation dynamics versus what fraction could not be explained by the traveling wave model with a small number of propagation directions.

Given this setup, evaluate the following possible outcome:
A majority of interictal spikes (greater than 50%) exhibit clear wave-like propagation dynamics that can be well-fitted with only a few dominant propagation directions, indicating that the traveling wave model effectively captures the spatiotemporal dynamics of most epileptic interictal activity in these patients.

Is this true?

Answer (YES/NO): NO